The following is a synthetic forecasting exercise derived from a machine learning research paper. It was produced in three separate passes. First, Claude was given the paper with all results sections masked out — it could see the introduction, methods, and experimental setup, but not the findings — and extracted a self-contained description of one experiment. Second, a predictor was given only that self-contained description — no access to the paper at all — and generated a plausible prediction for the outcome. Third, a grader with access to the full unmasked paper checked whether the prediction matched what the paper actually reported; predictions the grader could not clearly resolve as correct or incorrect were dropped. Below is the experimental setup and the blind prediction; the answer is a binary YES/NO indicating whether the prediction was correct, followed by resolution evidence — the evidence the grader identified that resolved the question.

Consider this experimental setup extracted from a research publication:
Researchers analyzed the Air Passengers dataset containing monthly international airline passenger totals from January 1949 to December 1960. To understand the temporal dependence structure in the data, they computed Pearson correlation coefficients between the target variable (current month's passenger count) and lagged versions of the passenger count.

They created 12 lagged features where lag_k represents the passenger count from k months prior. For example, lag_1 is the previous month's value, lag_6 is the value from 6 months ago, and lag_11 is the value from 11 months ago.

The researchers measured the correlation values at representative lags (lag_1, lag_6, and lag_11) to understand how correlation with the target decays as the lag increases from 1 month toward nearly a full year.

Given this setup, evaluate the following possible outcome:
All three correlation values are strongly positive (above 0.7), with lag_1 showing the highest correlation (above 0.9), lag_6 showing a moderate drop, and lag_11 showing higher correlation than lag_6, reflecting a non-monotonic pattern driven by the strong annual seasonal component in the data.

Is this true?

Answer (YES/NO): NO